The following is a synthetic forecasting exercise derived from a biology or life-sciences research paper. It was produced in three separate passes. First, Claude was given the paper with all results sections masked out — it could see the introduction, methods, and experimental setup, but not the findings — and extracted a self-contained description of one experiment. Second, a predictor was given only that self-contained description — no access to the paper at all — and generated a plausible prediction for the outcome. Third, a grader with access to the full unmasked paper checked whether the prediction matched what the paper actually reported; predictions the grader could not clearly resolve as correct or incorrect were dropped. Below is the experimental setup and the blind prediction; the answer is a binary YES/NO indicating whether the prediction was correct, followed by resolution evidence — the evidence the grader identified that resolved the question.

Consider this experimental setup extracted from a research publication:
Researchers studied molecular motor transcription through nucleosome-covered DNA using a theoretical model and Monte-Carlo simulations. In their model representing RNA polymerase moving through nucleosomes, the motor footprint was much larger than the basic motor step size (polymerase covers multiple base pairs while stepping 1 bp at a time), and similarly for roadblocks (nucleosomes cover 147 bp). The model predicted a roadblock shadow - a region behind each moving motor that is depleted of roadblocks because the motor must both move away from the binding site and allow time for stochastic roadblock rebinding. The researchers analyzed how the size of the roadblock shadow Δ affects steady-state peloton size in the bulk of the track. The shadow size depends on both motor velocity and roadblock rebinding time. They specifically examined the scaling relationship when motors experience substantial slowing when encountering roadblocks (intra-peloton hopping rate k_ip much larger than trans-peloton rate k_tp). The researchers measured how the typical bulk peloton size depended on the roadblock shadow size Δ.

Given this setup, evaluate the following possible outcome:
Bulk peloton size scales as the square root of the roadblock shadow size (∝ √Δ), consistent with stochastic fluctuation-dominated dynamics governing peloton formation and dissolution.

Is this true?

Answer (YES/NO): NO